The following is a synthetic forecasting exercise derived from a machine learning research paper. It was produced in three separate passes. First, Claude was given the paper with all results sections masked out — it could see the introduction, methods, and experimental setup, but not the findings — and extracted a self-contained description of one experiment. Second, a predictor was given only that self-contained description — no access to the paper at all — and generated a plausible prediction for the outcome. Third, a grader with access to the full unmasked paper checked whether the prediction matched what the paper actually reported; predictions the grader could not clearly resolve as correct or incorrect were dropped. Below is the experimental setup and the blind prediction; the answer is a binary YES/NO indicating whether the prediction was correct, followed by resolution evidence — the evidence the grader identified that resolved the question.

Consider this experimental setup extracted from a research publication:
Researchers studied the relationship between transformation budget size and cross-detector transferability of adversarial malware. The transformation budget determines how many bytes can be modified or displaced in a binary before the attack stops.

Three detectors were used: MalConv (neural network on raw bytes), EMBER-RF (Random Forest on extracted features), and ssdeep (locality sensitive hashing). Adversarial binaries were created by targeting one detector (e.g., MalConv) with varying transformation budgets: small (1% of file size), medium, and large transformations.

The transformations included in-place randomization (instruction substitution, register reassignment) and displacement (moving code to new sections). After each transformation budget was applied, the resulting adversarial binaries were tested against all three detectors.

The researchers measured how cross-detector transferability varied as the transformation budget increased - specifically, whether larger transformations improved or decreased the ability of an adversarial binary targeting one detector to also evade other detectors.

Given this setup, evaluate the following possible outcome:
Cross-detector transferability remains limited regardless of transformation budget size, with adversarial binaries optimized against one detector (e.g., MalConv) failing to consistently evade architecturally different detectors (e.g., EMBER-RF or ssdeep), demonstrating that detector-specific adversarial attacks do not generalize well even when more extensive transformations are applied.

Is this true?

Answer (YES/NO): YES